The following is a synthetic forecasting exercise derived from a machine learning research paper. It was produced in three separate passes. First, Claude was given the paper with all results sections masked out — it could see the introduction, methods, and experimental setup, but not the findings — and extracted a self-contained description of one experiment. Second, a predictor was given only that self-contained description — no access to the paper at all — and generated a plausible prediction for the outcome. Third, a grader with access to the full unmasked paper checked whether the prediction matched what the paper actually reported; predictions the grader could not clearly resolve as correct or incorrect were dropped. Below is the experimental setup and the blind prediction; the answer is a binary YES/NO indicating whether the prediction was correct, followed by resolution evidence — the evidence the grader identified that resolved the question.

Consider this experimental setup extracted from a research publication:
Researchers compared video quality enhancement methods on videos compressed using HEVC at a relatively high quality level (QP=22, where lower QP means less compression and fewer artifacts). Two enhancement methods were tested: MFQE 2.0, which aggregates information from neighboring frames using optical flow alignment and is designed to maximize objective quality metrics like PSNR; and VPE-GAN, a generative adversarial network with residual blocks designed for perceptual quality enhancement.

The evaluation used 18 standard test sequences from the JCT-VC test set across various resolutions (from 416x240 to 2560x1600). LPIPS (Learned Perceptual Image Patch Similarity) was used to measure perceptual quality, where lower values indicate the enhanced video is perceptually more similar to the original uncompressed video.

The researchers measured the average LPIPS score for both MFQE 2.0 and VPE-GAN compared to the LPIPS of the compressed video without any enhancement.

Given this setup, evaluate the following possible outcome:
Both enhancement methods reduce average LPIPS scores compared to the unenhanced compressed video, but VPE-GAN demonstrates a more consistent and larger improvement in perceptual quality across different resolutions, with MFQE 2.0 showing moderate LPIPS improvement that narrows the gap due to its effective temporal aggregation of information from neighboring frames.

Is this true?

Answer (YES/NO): NO